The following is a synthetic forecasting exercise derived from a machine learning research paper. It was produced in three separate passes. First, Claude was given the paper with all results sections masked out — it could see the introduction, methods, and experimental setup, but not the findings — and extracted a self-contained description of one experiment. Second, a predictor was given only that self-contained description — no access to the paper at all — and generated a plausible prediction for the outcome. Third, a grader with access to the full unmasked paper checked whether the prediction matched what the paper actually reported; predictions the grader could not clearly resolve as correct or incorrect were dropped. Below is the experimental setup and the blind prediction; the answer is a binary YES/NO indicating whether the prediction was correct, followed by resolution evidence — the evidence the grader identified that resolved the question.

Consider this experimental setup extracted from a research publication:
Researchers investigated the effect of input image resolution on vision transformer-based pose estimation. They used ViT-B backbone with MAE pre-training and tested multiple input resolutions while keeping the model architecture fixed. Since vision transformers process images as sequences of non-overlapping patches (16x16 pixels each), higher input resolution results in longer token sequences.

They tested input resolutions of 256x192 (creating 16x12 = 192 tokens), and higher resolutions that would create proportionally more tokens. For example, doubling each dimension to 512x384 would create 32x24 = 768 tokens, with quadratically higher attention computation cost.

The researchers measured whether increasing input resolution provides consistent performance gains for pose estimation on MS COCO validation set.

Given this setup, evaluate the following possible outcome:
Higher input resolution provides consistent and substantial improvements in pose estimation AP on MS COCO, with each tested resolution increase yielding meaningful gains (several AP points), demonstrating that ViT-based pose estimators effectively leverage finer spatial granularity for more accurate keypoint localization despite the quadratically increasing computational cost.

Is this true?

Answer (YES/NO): NO